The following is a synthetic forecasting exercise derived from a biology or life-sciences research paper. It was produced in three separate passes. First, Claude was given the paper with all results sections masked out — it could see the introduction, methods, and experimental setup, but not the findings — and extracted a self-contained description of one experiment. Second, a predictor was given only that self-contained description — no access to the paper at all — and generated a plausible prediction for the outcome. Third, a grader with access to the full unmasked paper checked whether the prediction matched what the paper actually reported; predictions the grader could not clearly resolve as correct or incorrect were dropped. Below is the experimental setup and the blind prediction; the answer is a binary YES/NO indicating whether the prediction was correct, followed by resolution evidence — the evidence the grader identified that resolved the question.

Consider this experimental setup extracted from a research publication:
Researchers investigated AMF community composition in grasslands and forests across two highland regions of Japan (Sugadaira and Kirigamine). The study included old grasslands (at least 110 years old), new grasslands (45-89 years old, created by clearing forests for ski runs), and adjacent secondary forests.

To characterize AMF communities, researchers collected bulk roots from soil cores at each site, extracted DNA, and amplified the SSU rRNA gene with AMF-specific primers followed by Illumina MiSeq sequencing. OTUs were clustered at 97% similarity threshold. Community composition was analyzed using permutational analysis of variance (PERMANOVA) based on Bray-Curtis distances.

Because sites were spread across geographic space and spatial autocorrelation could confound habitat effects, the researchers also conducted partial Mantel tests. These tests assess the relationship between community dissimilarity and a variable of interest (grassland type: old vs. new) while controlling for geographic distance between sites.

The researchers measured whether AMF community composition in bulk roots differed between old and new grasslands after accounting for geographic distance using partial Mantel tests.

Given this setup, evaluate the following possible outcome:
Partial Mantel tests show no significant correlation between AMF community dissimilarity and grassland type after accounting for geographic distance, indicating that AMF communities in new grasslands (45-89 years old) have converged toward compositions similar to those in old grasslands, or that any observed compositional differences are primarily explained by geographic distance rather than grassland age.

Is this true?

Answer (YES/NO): NO